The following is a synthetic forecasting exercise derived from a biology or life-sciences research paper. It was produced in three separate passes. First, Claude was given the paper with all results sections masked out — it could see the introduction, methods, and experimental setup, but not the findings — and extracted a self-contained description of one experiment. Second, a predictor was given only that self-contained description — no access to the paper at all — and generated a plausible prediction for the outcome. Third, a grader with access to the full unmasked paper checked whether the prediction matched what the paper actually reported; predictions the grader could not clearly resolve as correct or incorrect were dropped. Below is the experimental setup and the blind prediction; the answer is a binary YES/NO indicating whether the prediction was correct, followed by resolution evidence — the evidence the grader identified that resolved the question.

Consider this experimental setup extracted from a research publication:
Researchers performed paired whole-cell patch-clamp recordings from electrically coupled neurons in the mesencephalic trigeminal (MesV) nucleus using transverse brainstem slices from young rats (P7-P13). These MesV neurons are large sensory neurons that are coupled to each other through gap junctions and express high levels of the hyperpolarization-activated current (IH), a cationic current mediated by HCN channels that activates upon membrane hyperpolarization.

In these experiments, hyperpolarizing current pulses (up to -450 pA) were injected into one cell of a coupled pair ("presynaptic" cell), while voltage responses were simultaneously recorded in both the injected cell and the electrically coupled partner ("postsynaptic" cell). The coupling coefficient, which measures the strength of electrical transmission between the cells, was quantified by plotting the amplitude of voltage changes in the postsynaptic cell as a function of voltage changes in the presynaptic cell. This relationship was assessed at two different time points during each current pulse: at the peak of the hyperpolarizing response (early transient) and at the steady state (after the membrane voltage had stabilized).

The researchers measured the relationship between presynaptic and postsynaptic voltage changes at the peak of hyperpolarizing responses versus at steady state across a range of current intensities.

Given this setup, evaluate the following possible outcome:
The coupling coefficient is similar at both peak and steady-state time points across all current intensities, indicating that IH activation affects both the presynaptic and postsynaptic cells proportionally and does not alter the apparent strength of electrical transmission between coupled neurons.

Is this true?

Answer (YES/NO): NO